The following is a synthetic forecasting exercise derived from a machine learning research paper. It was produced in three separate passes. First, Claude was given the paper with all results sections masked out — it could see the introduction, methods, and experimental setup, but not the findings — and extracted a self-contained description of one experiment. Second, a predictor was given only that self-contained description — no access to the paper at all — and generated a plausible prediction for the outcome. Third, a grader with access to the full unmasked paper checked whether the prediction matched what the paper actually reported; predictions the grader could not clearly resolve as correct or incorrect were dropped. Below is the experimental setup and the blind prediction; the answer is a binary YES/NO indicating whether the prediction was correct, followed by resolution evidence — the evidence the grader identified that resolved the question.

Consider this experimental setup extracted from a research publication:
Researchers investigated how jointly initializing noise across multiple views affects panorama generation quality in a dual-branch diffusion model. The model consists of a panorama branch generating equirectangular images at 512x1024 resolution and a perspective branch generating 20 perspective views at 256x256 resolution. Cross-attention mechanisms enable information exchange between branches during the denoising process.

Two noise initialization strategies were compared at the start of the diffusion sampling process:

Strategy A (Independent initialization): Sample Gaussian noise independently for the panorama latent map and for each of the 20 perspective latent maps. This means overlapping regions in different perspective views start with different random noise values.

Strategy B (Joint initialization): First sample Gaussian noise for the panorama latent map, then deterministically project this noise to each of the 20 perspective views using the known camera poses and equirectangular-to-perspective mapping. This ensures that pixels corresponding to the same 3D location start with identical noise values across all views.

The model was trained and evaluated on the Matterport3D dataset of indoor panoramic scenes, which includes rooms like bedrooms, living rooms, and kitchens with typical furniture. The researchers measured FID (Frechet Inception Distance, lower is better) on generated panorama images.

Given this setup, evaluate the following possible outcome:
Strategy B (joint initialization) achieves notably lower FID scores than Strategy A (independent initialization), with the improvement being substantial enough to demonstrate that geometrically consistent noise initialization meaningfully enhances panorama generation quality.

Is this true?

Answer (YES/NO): YES